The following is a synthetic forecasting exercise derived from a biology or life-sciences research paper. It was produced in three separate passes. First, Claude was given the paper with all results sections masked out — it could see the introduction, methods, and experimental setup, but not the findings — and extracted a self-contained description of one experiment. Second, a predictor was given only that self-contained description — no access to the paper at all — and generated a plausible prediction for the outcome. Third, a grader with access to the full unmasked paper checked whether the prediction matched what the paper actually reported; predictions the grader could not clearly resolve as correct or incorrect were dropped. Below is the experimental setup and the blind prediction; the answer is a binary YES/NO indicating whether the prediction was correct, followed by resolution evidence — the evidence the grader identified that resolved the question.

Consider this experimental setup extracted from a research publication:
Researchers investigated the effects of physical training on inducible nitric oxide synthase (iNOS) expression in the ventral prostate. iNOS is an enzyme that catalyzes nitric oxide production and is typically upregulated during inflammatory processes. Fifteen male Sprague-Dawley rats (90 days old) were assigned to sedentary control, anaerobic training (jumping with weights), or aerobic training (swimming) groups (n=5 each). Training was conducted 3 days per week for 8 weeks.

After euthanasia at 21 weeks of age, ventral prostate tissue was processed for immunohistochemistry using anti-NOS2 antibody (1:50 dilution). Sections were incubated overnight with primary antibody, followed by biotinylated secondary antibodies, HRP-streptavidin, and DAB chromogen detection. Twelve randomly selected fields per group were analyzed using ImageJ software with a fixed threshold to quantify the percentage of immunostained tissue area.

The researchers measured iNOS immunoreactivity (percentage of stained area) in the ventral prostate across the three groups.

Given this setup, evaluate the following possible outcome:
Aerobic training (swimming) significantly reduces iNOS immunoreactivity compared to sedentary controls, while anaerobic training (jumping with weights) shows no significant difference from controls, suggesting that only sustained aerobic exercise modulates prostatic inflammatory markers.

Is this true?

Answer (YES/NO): NO